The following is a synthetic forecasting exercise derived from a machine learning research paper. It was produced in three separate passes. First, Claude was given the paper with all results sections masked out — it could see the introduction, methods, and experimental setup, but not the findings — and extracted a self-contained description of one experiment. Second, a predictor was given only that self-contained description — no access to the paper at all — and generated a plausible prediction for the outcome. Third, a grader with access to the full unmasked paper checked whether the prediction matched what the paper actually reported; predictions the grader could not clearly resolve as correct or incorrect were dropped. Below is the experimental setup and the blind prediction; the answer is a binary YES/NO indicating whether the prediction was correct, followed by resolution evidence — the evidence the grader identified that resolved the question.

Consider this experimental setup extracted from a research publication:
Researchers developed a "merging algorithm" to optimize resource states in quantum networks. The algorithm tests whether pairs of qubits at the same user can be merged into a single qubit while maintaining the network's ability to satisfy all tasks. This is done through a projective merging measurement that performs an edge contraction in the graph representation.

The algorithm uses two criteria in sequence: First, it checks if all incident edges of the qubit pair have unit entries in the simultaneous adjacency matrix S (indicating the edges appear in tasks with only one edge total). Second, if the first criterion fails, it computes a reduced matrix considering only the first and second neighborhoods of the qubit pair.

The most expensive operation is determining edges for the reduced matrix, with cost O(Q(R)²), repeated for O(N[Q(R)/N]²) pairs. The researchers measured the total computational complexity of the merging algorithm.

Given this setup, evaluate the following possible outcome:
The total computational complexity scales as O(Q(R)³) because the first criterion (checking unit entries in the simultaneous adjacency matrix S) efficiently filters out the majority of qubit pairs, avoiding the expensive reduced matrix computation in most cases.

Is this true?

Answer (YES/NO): NO